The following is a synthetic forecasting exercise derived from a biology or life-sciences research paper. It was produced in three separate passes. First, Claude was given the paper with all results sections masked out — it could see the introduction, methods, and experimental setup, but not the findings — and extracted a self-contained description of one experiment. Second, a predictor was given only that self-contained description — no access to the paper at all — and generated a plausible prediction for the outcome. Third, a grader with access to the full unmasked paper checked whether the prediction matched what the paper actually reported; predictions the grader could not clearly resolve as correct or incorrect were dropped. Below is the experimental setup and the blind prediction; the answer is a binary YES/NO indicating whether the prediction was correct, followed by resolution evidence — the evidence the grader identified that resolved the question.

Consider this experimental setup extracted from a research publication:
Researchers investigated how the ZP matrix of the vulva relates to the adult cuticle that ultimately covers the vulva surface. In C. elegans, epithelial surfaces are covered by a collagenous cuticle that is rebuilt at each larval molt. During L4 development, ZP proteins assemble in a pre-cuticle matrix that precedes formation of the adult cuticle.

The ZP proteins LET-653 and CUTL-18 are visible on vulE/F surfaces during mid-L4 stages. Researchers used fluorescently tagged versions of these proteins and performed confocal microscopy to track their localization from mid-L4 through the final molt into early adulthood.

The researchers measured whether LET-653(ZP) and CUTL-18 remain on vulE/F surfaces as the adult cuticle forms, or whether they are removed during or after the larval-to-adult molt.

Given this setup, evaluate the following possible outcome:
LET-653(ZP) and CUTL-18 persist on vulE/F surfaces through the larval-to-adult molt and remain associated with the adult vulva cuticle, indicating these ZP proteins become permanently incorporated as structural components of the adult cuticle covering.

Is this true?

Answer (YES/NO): NO